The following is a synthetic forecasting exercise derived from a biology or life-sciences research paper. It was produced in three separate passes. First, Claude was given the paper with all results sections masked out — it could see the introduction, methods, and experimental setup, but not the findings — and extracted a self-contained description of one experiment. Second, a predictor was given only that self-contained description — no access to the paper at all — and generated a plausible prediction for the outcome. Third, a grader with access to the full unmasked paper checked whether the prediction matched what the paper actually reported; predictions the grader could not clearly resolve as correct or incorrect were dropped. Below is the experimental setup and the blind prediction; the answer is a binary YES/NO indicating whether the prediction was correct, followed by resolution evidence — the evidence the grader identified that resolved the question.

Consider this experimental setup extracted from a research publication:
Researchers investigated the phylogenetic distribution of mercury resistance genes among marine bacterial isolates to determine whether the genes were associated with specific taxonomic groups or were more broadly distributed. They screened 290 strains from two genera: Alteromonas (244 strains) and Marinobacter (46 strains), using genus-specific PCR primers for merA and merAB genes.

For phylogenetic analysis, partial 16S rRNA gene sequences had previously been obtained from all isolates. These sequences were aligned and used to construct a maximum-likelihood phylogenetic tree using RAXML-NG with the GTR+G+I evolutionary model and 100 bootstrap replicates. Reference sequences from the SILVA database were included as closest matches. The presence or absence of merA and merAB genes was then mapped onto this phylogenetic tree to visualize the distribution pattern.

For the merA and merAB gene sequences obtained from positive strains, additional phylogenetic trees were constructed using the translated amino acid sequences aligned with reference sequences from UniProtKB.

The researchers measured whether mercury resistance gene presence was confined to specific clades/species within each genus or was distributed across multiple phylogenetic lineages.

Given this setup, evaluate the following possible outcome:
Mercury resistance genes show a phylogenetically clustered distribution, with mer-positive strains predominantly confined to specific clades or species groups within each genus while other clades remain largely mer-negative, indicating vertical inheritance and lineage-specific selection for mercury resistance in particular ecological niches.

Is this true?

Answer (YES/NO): NO